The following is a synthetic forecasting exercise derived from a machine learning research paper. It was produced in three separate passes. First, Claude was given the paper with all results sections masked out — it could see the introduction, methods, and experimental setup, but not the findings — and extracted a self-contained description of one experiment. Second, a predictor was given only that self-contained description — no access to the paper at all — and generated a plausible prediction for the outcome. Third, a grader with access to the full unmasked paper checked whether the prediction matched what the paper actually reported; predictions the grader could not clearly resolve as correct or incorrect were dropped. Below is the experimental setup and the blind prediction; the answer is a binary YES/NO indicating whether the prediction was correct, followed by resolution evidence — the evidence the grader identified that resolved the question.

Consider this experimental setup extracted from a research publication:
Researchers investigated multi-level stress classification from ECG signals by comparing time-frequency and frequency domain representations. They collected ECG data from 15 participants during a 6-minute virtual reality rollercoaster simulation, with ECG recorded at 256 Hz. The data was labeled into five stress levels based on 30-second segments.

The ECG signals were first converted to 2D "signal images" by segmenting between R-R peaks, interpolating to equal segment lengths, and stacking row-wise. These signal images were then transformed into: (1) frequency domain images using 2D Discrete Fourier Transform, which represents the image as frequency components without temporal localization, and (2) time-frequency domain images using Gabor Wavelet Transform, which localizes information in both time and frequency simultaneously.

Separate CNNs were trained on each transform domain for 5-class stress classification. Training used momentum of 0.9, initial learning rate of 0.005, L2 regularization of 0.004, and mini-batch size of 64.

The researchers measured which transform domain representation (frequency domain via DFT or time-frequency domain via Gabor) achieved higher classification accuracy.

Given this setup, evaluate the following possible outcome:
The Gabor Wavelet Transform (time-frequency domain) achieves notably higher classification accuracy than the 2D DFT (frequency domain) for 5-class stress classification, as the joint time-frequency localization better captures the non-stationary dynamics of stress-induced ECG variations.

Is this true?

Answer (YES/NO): YES